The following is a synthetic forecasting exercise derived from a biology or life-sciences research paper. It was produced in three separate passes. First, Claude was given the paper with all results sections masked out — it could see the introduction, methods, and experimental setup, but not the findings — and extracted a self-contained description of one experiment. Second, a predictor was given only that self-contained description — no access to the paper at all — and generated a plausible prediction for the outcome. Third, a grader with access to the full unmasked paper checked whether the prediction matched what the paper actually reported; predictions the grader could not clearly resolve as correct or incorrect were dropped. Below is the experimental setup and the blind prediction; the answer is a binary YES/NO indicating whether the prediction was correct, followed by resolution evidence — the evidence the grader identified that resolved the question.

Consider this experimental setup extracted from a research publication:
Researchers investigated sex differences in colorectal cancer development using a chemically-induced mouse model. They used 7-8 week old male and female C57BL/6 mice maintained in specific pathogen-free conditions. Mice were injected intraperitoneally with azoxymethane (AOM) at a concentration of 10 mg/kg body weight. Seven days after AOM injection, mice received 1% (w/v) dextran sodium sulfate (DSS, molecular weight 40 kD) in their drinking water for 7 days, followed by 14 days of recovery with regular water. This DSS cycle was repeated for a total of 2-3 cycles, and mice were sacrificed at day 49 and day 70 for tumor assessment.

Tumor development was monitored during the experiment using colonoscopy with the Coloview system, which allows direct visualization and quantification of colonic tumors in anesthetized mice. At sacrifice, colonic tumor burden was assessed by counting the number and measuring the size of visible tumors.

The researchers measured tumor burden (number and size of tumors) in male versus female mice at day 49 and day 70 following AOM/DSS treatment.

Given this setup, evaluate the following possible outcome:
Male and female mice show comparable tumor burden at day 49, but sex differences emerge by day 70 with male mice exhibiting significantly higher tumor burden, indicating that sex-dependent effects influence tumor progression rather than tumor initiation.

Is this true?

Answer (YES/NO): NO